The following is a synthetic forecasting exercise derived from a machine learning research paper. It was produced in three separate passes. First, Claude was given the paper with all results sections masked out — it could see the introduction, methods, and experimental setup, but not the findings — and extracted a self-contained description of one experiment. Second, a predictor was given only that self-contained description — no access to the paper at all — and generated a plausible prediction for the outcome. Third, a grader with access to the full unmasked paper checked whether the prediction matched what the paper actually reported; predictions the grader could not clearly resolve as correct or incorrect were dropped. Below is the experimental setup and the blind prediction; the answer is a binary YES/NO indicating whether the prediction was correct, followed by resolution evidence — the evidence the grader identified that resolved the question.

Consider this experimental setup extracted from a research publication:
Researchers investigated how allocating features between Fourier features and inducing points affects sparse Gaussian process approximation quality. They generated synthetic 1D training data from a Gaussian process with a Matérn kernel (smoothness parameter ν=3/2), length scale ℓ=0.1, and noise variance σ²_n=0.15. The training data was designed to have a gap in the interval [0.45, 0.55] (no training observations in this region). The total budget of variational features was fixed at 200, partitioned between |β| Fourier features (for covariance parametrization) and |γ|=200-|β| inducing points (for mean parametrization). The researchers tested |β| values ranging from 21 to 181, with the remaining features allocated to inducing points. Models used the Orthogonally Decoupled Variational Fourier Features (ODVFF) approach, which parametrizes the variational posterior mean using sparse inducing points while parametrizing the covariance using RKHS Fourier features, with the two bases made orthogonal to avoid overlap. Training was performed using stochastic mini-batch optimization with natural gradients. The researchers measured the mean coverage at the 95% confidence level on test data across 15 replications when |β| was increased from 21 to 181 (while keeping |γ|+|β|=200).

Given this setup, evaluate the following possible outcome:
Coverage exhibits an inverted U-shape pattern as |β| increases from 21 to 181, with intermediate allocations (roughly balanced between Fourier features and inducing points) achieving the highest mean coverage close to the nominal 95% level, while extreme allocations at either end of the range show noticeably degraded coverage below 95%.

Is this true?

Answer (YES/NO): NO